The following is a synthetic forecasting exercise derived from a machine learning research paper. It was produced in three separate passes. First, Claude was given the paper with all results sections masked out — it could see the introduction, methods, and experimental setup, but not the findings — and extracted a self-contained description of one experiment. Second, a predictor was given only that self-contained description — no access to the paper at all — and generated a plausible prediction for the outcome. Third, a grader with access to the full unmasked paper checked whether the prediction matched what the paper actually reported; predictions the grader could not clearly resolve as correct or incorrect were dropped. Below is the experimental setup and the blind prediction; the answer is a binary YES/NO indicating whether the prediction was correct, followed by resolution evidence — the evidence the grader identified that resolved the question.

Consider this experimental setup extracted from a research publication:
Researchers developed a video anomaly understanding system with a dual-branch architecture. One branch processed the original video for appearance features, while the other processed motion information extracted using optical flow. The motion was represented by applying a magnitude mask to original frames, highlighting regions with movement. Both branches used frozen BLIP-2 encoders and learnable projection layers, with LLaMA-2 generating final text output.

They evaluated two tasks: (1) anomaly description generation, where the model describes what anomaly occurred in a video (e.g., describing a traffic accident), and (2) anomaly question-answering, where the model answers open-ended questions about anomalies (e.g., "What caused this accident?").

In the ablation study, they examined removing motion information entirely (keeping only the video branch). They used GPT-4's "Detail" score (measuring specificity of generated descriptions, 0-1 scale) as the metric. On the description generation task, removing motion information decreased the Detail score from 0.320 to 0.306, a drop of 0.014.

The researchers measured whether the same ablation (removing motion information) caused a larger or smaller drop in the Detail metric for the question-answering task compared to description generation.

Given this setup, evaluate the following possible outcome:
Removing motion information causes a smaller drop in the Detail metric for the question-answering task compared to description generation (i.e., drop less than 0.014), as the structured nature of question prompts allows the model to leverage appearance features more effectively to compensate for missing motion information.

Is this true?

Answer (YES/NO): YES